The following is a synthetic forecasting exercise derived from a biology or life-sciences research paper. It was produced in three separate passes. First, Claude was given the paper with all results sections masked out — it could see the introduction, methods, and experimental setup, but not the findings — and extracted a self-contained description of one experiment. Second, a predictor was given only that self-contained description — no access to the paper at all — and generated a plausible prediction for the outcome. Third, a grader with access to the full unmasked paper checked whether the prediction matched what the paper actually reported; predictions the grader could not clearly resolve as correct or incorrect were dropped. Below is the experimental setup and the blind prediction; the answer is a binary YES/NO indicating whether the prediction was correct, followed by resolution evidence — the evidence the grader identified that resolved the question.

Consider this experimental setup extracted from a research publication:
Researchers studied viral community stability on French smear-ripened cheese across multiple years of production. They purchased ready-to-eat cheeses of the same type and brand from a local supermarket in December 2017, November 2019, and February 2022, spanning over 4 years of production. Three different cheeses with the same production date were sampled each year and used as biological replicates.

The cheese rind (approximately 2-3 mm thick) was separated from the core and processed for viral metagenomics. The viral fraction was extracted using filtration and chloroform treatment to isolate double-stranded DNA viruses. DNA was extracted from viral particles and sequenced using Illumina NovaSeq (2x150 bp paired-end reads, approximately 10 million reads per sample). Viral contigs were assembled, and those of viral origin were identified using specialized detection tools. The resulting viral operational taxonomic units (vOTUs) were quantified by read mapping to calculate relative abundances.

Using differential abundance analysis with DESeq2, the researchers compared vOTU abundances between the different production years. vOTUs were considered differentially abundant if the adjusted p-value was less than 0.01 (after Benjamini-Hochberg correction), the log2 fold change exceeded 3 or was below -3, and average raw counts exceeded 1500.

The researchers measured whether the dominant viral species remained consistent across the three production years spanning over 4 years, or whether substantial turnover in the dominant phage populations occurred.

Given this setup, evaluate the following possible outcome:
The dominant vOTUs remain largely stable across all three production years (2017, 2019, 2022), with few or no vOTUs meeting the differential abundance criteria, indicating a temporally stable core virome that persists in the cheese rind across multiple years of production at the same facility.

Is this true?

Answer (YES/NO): YES